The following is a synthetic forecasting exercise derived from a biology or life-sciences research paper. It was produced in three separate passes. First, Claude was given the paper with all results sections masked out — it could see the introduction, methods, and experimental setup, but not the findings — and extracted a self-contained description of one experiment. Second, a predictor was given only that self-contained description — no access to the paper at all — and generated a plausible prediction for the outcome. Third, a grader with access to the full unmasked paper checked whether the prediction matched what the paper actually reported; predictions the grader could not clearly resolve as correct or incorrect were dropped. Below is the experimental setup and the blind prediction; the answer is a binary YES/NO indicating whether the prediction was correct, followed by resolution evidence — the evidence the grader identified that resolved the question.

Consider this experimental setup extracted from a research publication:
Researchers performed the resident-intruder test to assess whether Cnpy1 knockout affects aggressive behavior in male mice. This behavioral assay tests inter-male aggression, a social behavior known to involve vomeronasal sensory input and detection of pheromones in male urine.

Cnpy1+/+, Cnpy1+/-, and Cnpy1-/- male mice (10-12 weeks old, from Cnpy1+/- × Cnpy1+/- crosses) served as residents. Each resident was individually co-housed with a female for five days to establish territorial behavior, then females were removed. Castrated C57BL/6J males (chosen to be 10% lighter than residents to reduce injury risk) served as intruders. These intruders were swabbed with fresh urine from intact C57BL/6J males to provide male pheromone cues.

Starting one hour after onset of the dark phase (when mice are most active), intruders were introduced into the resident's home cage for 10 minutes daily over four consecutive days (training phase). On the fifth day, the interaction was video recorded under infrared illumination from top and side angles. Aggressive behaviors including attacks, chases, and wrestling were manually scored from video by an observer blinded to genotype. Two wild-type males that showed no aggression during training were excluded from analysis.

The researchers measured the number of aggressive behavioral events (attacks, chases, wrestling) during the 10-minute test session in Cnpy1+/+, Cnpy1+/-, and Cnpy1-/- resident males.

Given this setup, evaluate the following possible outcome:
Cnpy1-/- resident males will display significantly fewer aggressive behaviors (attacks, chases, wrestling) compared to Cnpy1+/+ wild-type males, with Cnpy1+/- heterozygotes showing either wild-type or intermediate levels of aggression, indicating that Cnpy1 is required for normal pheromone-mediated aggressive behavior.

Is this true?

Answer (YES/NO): YES